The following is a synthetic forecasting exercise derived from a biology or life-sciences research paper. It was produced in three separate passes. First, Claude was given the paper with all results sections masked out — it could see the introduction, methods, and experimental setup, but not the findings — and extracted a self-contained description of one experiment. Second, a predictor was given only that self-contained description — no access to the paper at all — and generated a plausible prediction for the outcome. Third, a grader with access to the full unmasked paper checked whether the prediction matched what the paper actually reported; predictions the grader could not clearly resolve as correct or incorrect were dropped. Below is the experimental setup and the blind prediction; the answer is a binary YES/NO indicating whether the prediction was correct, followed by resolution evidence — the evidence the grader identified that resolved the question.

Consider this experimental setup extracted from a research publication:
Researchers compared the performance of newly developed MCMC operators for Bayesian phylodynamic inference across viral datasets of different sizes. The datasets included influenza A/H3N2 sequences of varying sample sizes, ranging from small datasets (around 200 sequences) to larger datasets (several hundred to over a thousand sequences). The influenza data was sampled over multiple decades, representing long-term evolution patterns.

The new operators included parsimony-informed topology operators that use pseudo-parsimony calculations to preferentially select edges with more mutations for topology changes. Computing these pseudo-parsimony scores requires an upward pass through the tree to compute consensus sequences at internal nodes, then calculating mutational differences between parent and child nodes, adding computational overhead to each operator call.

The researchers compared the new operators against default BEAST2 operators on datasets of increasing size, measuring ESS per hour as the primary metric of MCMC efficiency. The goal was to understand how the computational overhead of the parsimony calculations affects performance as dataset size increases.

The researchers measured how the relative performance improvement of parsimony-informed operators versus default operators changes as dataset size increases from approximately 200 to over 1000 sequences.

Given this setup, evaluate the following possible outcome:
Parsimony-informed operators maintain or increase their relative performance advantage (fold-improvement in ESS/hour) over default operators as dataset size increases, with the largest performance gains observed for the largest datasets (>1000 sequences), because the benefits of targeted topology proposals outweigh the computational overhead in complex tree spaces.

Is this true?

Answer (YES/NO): YES